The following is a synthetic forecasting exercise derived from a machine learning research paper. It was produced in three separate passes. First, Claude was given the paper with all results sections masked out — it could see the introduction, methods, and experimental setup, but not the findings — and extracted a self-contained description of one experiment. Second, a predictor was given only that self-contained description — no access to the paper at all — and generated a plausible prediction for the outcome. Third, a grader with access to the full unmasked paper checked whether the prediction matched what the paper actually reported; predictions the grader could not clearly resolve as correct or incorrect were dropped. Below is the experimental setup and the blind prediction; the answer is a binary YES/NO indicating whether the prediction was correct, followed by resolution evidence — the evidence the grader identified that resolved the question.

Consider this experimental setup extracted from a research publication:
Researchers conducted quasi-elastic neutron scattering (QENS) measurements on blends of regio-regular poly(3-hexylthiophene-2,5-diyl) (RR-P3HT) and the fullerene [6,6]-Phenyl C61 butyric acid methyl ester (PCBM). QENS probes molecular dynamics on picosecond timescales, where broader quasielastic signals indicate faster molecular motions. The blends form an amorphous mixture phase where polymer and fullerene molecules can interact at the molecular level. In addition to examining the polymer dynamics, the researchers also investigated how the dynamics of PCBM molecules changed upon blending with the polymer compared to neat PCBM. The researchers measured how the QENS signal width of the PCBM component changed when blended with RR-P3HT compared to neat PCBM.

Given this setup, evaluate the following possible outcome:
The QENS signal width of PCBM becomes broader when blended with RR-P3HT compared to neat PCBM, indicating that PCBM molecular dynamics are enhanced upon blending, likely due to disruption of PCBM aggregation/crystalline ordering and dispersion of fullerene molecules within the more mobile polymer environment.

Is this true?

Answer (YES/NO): YES